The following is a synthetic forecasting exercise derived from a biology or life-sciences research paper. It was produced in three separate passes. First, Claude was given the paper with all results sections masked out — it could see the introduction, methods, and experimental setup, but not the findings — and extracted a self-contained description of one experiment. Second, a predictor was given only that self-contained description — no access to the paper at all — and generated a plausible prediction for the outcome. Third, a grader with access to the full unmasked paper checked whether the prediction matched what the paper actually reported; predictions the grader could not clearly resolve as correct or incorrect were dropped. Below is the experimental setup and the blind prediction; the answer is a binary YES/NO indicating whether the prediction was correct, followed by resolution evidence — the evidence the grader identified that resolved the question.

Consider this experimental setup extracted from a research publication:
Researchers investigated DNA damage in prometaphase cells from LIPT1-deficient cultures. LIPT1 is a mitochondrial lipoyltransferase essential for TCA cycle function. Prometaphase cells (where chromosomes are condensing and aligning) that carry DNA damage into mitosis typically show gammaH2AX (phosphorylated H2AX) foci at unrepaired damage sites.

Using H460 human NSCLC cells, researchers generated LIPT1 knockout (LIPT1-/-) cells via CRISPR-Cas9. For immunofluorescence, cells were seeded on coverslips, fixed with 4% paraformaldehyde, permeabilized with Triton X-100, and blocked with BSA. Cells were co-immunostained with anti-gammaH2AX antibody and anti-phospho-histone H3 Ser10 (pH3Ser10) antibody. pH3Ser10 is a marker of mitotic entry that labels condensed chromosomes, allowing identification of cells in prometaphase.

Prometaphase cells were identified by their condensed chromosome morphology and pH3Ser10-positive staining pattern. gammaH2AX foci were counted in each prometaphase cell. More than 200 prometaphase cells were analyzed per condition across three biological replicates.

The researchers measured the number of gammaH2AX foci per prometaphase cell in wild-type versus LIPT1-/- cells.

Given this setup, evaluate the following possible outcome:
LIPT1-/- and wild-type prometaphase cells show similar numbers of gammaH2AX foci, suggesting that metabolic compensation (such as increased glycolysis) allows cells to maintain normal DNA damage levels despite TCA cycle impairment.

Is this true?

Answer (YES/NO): NO